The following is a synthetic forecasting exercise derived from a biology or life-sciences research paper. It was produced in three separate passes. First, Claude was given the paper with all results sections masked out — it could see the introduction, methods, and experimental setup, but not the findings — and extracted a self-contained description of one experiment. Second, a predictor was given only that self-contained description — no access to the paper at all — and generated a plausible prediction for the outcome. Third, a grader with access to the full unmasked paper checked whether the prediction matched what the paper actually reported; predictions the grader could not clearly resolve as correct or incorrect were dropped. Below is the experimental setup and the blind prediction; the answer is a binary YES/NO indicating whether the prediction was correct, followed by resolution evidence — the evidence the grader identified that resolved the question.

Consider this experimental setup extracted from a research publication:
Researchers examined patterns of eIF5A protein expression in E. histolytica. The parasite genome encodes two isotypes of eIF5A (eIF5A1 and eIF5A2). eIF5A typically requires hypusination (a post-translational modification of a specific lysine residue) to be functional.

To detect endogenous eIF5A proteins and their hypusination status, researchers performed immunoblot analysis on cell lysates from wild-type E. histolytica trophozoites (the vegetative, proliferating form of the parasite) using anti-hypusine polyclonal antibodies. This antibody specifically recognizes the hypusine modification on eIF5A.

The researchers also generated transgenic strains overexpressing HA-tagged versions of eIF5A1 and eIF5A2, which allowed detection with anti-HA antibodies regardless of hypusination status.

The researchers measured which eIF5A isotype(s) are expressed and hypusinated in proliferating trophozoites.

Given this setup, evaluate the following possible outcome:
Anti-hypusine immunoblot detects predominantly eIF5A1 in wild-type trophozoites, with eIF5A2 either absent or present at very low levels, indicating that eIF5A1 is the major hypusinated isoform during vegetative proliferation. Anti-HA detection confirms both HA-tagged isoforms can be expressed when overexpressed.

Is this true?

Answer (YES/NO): NO